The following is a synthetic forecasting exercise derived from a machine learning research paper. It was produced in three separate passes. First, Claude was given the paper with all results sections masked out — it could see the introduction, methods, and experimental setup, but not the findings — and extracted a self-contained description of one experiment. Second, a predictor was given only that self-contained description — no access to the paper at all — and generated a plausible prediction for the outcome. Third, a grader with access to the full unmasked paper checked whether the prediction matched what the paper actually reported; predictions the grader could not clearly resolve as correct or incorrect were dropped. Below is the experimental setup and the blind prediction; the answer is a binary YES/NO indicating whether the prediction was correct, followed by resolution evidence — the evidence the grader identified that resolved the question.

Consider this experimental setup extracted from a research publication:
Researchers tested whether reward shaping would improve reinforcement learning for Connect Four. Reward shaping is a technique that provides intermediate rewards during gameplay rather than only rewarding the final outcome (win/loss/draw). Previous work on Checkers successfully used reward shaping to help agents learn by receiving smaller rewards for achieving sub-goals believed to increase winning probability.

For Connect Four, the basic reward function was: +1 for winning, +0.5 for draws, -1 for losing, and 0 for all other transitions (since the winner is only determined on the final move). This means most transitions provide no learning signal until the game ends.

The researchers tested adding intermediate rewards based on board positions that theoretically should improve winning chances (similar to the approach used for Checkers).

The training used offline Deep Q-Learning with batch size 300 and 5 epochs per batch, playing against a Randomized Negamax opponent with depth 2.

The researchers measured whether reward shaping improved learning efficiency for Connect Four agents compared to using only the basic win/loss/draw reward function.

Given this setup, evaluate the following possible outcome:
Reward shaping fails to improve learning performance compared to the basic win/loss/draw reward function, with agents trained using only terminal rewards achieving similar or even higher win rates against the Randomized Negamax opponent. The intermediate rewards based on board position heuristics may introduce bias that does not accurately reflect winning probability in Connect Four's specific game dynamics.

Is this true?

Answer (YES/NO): YES